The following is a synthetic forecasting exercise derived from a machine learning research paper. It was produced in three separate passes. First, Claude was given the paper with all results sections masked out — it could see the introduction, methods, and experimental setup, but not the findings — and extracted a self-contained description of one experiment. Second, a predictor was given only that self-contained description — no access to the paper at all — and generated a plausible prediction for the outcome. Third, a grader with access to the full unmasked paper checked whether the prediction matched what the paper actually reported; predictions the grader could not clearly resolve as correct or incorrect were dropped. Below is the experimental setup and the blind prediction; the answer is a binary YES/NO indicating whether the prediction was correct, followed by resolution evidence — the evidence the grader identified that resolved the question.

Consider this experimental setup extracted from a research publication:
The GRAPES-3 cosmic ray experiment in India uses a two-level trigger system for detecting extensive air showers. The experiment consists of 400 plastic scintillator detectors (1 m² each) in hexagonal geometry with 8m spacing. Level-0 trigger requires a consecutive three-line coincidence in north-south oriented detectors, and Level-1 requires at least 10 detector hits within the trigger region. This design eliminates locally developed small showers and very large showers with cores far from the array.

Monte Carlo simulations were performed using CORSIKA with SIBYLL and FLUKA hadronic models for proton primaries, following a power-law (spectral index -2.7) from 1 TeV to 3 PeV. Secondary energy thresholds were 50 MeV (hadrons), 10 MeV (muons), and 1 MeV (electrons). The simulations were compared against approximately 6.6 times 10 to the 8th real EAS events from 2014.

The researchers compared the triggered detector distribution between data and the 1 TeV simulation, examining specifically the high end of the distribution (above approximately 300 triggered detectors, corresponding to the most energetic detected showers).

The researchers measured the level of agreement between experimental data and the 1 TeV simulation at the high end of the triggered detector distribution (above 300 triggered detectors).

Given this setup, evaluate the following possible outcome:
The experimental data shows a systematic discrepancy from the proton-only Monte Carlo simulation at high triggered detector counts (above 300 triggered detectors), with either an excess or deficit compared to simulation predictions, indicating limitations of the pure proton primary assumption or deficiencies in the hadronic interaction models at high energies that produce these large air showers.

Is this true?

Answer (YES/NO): NO